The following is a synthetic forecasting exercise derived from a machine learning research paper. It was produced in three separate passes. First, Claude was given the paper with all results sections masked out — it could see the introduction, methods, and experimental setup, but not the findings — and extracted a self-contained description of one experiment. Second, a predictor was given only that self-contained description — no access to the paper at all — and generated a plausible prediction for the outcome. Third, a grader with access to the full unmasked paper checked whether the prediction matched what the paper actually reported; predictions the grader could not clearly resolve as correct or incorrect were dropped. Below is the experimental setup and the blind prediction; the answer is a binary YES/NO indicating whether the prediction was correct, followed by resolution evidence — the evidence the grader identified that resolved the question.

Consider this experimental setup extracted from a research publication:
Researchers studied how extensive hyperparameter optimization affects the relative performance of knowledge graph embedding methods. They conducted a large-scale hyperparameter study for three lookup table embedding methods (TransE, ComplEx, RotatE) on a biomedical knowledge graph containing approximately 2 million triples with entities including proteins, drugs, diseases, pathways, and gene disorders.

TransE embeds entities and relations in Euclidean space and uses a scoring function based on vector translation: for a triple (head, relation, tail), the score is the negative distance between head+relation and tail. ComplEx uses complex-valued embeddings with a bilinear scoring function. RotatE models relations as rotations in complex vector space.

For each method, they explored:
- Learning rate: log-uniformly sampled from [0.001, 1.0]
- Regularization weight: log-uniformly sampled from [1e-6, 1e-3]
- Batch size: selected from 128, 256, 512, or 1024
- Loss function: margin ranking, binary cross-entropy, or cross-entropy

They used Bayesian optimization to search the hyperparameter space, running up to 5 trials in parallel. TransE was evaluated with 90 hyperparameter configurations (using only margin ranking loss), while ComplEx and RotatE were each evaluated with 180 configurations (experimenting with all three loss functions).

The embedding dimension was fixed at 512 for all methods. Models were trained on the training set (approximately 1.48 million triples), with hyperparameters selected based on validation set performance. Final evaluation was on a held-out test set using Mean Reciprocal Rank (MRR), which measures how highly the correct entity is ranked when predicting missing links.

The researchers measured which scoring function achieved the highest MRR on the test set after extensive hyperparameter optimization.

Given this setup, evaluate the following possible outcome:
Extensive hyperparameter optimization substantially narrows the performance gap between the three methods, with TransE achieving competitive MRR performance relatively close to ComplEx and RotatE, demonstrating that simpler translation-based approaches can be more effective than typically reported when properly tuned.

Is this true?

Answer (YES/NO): NO